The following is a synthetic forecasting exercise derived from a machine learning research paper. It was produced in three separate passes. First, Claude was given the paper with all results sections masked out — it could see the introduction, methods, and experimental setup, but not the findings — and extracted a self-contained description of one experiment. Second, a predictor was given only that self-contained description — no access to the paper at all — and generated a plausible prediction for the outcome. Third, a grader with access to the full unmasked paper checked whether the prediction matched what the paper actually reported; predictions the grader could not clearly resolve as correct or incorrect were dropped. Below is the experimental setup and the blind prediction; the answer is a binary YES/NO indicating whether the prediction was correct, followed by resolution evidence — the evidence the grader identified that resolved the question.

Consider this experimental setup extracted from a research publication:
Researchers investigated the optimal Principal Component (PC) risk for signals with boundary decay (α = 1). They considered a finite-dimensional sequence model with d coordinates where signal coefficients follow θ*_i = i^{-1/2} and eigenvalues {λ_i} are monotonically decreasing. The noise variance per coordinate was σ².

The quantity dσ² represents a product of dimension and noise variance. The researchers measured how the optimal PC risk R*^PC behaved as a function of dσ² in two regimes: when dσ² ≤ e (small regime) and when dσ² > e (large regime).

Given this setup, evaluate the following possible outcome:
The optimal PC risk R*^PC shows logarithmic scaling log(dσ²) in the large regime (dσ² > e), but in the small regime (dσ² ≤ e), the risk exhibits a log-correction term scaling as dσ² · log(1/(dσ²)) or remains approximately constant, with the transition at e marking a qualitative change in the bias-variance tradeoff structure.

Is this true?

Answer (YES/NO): NO